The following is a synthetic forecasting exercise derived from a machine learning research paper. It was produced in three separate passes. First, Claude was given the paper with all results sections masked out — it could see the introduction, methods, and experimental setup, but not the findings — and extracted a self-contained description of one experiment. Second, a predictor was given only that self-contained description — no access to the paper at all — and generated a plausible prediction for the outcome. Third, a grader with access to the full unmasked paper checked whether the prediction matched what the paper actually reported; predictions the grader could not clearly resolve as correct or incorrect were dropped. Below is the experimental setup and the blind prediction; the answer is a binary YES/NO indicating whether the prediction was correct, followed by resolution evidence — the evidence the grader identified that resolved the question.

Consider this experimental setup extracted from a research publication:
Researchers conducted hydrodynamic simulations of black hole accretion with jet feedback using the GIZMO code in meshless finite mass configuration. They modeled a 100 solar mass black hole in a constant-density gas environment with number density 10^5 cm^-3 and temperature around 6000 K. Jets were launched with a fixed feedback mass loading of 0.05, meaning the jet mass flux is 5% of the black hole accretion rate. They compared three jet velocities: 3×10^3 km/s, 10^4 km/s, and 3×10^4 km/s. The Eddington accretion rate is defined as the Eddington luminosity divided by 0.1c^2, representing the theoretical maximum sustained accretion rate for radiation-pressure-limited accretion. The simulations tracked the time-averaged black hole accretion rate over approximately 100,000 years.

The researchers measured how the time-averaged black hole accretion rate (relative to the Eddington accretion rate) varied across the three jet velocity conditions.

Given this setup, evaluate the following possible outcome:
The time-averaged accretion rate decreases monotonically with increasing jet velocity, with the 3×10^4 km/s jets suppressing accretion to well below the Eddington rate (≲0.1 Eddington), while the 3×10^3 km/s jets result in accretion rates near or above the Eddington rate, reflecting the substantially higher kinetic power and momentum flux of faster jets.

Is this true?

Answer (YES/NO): YES